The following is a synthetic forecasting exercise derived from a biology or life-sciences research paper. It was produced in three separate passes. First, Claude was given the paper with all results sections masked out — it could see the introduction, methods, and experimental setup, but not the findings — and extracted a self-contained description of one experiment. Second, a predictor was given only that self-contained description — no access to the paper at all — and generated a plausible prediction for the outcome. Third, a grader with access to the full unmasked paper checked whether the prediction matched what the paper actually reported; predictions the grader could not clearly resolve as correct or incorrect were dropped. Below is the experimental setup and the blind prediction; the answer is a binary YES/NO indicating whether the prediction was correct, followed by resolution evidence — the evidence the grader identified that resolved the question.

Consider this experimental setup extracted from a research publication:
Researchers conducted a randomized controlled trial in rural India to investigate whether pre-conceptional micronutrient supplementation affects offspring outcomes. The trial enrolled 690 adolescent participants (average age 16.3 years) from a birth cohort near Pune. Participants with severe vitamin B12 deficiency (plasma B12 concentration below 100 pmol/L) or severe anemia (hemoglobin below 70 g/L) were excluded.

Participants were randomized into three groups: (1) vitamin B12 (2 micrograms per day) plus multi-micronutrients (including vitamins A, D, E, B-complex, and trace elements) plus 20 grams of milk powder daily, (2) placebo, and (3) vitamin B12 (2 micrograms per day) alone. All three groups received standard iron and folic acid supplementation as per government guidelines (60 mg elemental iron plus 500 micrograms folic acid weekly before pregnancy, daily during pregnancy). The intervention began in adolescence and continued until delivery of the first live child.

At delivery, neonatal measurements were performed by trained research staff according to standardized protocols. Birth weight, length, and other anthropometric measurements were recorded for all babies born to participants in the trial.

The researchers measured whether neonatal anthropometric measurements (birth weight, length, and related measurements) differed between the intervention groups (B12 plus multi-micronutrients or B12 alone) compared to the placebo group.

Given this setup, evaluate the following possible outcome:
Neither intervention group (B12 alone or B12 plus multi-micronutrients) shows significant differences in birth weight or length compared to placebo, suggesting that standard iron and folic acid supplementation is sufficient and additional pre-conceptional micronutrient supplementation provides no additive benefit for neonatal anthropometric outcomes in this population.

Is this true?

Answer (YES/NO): NO